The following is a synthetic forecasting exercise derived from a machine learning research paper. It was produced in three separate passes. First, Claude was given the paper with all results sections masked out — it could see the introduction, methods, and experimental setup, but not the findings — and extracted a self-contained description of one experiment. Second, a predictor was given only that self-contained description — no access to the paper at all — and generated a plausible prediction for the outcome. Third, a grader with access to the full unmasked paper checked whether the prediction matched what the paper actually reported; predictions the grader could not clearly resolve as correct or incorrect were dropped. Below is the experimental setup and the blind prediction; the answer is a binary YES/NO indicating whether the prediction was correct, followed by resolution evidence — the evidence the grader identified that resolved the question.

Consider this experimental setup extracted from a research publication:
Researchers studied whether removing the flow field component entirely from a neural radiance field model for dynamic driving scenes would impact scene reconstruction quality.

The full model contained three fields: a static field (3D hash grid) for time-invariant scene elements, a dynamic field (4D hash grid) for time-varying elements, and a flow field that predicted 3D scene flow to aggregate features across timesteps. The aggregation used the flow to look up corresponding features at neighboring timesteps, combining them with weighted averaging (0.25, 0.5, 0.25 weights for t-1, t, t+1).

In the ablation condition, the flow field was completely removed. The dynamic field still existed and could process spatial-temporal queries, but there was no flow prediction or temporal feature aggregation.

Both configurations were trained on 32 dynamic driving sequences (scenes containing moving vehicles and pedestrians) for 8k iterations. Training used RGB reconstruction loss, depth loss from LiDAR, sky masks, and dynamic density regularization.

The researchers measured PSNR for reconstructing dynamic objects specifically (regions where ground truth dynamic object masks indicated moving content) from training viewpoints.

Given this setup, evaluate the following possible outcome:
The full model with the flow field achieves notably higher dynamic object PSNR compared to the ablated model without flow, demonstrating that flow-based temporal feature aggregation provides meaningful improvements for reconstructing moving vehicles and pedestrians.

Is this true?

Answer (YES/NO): YES